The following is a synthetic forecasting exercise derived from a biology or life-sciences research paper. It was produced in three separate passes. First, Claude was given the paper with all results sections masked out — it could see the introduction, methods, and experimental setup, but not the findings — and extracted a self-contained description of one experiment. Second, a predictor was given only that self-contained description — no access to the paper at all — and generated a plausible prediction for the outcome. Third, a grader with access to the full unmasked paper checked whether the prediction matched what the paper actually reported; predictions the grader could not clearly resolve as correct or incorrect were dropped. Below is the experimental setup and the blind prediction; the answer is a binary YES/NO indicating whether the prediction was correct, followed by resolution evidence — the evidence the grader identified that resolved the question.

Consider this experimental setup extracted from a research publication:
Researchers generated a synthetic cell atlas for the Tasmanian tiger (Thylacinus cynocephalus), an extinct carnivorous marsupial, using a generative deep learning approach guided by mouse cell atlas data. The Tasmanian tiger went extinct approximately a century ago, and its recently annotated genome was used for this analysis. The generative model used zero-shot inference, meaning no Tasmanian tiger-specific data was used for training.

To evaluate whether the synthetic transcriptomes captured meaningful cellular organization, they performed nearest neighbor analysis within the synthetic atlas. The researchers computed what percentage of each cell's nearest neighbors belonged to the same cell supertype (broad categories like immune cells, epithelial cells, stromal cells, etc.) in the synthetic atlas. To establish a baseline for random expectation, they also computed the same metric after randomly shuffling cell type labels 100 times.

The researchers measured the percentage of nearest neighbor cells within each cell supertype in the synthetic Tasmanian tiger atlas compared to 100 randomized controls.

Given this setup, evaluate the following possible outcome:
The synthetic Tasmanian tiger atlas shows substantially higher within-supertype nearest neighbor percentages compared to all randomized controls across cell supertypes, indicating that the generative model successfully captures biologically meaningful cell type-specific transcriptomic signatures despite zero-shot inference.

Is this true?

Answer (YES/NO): YES